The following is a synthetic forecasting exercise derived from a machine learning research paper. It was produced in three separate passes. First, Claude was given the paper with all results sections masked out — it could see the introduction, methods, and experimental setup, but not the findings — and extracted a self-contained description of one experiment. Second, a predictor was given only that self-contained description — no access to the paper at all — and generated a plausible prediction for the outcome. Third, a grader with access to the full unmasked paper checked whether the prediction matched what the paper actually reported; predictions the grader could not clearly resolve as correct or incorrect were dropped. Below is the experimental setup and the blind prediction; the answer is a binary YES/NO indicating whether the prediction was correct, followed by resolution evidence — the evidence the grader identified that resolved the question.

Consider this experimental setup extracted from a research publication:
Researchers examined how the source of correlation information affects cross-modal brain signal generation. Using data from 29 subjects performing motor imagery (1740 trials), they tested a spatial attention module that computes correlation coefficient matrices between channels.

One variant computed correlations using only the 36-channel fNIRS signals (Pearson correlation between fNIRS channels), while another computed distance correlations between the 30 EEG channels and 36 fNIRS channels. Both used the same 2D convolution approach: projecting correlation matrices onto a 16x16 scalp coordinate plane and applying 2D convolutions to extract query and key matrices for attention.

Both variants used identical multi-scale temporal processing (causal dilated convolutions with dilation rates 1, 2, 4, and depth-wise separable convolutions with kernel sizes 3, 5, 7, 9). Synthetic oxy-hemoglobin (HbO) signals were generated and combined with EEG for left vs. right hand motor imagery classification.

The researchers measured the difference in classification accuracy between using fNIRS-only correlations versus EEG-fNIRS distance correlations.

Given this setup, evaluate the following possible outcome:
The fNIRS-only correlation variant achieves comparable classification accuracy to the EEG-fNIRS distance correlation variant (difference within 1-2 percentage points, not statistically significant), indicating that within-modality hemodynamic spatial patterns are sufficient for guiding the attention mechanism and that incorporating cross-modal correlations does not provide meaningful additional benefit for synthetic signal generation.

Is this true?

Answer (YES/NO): NO